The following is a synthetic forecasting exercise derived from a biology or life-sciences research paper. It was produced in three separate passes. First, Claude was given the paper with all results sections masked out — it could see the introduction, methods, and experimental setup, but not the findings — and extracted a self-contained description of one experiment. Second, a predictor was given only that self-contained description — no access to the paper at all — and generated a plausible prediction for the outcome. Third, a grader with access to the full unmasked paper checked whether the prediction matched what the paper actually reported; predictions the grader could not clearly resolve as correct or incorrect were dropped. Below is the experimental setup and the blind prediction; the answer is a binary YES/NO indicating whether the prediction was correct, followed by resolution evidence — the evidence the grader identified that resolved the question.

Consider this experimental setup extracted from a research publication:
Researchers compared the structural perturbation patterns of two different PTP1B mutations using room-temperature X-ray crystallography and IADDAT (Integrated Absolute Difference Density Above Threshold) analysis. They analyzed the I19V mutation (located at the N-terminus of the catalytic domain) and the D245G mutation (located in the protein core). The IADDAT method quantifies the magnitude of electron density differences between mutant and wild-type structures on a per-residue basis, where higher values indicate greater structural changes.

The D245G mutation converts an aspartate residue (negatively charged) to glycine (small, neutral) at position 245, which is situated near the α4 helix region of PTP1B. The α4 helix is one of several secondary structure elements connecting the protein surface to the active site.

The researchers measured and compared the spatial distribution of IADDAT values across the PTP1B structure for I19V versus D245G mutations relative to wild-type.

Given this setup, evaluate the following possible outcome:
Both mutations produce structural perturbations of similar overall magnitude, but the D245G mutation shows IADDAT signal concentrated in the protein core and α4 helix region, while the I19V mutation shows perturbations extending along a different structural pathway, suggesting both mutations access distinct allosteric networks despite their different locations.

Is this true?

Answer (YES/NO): NO